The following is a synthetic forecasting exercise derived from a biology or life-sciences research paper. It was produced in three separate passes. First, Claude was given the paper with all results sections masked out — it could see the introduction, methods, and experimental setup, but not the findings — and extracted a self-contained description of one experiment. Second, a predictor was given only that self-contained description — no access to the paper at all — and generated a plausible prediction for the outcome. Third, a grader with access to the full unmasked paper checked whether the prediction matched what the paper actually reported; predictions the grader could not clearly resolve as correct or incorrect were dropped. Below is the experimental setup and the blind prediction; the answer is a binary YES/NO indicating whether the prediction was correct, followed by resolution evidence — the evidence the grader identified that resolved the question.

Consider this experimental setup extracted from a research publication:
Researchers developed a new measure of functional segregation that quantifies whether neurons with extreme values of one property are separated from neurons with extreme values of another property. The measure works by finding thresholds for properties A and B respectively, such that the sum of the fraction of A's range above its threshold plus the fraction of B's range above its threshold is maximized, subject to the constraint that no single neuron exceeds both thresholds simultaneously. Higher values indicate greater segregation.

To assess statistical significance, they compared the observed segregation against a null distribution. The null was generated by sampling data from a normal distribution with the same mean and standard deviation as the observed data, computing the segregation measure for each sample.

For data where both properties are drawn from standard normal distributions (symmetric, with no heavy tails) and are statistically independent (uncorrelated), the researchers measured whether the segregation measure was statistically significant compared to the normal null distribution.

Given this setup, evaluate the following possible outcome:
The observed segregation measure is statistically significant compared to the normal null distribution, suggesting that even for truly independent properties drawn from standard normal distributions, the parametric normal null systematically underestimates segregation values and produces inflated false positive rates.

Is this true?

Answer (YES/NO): NO